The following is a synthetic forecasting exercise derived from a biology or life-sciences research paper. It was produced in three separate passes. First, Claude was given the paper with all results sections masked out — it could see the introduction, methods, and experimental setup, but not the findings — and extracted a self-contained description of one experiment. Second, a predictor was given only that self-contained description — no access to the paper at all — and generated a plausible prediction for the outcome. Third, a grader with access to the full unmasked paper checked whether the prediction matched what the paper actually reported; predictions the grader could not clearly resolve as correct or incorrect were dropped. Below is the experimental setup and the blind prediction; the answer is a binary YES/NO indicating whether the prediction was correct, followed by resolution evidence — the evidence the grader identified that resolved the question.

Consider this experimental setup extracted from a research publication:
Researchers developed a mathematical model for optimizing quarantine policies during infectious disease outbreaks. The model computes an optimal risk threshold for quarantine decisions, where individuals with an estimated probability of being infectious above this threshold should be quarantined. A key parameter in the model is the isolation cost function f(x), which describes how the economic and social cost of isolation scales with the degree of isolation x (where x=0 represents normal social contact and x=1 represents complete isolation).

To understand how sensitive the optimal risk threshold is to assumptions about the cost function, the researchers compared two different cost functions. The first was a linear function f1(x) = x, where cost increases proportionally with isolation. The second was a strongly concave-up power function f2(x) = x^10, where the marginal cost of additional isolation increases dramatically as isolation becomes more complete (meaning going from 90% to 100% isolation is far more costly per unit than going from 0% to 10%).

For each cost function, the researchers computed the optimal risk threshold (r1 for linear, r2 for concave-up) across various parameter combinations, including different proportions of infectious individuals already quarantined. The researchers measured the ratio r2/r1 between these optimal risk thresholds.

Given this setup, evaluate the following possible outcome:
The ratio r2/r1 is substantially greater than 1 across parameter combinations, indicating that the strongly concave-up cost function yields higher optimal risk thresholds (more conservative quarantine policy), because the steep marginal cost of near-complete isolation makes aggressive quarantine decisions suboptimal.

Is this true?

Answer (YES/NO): NO